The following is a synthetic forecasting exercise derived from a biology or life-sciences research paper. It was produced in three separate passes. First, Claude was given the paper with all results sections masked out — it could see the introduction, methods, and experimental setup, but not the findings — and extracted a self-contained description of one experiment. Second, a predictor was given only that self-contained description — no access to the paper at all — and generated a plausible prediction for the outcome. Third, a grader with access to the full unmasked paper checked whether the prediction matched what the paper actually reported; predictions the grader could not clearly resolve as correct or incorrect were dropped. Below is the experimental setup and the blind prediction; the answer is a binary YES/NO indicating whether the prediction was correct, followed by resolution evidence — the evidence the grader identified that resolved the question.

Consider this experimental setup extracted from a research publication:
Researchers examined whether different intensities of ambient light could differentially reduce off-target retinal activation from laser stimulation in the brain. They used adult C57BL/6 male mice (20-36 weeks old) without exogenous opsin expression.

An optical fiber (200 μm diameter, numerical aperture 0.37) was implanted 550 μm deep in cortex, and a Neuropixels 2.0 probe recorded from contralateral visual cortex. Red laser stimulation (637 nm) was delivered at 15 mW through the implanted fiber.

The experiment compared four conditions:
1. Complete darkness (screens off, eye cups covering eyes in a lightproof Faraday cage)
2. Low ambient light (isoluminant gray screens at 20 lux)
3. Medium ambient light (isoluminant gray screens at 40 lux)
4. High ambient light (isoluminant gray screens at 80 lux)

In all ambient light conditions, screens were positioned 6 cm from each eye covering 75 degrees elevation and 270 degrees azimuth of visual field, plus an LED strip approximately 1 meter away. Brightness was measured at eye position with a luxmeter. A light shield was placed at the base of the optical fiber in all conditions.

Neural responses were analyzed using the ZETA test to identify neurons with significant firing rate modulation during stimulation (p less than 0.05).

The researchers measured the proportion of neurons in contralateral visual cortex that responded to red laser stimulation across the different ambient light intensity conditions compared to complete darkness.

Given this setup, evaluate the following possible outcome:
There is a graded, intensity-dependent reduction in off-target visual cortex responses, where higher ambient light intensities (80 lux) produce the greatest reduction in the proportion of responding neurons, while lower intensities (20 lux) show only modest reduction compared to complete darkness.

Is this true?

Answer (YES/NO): NO